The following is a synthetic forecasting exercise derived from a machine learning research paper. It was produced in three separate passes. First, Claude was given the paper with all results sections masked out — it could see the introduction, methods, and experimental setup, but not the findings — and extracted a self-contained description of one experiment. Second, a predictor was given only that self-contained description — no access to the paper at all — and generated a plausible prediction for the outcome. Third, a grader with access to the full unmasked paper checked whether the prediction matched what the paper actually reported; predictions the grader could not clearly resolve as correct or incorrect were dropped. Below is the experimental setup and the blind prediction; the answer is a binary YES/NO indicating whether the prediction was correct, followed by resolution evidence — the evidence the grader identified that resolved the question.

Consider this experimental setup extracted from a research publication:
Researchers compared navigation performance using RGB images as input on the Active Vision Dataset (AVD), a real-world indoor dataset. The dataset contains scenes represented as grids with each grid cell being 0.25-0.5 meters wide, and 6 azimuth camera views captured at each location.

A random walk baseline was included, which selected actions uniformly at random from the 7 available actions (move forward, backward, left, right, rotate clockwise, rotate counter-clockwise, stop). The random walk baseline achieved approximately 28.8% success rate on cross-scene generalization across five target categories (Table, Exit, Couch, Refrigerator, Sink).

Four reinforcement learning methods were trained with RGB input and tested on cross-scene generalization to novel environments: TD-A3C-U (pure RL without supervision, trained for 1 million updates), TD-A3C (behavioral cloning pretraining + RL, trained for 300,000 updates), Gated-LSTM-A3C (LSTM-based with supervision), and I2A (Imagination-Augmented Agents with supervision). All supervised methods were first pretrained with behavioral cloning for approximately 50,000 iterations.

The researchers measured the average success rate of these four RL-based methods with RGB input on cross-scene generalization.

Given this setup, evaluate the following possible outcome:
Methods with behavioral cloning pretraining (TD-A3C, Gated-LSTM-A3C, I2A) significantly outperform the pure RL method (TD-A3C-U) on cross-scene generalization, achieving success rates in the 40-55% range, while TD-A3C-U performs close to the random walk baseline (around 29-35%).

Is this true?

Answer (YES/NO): NO